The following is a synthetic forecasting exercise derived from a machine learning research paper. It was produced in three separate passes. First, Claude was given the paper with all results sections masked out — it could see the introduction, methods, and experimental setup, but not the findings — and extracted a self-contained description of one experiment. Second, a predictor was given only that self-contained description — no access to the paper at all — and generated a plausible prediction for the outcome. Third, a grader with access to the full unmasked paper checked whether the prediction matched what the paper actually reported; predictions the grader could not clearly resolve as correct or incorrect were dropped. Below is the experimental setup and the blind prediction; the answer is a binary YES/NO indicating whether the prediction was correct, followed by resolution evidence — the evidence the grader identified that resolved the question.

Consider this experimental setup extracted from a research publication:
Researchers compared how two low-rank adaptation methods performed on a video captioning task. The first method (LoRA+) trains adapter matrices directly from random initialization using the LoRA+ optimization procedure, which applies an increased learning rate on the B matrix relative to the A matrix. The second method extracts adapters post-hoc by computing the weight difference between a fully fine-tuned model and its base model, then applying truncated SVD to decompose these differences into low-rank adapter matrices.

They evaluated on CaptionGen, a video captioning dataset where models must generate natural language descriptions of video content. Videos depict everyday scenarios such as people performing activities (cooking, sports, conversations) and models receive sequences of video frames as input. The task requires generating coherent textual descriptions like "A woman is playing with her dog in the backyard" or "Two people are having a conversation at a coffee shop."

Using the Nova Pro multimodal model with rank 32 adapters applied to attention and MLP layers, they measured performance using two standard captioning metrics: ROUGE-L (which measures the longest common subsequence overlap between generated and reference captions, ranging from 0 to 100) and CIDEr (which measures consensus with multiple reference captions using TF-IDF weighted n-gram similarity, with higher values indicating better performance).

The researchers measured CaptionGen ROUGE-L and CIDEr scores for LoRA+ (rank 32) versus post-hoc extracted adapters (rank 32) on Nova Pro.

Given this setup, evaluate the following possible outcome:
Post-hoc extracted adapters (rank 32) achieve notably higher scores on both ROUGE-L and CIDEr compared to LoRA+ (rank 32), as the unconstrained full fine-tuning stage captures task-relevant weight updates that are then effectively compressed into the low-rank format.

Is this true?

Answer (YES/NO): NO